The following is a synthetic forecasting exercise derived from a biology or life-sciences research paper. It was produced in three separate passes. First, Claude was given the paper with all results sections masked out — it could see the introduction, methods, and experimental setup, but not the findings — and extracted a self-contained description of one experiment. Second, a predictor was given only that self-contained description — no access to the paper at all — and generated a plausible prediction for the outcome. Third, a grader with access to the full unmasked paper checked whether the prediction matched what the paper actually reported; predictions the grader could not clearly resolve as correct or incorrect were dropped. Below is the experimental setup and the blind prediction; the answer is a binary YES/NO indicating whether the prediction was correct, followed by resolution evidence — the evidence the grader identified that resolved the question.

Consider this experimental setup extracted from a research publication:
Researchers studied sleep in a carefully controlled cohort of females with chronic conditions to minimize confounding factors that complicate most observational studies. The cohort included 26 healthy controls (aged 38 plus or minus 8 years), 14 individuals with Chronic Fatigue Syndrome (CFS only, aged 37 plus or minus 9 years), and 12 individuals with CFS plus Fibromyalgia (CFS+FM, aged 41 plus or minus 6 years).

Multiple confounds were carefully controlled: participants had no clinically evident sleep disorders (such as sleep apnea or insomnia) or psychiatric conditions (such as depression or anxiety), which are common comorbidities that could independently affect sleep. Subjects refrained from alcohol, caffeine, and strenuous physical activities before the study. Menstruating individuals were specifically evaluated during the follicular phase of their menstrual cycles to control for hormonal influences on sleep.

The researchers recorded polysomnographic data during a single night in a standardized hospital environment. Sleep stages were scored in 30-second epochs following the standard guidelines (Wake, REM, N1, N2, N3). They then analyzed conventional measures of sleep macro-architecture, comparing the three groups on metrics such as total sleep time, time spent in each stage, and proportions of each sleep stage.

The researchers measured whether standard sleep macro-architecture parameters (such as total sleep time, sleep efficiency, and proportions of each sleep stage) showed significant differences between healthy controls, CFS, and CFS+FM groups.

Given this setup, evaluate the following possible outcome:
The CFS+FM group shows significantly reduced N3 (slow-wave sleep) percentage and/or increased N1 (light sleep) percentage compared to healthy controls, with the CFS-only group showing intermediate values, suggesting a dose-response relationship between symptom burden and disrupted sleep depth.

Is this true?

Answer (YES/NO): NO